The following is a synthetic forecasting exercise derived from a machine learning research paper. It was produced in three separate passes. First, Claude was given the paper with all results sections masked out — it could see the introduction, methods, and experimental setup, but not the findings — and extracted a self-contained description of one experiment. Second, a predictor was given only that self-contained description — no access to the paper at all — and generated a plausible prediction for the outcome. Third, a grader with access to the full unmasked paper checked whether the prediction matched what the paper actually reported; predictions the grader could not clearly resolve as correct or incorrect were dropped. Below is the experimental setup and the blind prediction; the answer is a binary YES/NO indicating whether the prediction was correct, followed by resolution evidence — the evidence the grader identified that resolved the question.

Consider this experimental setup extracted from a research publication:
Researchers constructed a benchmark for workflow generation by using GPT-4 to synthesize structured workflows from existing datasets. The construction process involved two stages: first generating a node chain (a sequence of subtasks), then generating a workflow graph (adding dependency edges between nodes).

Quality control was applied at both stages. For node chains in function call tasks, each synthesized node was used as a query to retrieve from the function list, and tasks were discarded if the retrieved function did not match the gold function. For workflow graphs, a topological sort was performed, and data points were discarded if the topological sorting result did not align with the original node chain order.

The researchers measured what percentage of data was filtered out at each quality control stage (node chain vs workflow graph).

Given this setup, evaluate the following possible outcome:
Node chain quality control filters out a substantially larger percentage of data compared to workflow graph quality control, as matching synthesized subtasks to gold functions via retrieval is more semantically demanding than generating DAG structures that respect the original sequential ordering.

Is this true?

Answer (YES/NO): NO